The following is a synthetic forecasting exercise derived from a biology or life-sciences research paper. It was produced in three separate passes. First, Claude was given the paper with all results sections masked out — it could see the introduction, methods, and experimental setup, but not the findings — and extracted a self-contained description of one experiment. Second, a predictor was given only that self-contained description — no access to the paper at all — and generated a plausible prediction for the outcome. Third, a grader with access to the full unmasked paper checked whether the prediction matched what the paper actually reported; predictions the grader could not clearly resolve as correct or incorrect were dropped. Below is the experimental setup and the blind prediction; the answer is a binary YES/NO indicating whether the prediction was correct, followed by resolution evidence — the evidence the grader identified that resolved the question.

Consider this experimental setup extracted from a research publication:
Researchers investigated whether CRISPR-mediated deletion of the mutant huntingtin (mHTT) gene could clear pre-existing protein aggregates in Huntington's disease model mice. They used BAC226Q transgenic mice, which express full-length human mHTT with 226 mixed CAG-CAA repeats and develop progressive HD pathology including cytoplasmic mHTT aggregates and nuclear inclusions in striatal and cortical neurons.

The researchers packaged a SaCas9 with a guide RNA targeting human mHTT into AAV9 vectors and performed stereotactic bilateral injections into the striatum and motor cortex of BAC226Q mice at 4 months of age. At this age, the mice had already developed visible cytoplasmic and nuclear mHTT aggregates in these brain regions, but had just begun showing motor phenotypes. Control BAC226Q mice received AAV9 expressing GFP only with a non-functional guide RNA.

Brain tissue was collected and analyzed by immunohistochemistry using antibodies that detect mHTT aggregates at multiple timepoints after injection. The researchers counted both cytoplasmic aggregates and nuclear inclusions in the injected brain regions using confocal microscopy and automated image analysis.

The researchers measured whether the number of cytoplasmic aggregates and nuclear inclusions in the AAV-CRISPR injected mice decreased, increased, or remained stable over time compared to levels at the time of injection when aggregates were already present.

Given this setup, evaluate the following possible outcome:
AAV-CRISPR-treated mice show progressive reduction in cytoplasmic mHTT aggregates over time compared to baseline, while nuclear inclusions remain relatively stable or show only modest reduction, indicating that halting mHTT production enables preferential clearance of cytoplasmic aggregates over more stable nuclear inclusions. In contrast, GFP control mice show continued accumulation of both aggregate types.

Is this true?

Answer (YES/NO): NO